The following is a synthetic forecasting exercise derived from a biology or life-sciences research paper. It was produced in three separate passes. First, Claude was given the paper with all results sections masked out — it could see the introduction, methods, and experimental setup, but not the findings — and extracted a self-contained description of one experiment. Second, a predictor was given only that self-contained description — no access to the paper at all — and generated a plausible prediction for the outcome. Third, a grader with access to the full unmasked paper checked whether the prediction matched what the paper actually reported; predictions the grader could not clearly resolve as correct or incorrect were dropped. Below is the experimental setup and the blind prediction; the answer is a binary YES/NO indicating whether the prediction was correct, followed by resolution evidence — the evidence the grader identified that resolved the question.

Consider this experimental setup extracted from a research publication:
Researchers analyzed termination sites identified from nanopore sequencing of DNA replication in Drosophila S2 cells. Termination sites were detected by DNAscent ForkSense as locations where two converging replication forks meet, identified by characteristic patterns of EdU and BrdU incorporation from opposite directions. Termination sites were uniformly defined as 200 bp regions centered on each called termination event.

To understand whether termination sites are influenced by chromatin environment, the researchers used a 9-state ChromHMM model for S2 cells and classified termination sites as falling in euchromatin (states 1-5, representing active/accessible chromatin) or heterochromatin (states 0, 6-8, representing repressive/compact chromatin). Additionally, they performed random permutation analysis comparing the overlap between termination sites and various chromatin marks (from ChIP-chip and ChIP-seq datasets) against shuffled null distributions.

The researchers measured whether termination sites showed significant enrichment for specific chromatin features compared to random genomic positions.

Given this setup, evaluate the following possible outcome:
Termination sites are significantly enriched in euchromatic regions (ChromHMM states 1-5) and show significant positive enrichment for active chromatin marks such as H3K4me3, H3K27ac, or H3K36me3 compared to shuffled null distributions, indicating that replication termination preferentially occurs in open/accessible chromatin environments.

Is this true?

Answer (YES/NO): NO